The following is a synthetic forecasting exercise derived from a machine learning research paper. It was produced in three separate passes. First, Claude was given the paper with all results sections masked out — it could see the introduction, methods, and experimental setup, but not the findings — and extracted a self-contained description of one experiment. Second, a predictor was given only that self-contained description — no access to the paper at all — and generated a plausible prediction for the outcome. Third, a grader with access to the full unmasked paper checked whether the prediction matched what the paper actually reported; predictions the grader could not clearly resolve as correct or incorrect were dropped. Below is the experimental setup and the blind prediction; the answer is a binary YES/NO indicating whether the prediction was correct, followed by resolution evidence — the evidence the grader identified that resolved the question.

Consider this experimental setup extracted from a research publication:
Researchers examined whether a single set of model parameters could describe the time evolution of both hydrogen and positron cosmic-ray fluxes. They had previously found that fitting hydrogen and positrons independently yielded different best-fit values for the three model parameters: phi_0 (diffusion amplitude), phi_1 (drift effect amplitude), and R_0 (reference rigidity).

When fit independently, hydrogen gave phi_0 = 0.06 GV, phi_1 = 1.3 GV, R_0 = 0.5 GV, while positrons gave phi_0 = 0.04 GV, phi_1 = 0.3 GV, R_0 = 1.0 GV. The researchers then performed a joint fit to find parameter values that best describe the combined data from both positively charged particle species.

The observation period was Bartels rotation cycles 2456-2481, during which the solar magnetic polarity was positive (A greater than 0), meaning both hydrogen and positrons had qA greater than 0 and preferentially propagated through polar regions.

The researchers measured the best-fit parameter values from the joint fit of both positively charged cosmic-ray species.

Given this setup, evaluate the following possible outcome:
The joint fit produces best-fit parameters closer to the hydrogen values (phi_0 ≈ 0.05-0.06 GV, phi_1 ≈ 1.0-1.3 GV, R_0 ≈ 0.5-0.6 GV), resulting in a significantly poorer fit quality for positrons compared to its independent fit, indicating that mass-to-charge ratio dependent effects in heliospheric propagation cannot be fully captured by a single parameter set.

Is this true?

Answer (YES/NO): NO